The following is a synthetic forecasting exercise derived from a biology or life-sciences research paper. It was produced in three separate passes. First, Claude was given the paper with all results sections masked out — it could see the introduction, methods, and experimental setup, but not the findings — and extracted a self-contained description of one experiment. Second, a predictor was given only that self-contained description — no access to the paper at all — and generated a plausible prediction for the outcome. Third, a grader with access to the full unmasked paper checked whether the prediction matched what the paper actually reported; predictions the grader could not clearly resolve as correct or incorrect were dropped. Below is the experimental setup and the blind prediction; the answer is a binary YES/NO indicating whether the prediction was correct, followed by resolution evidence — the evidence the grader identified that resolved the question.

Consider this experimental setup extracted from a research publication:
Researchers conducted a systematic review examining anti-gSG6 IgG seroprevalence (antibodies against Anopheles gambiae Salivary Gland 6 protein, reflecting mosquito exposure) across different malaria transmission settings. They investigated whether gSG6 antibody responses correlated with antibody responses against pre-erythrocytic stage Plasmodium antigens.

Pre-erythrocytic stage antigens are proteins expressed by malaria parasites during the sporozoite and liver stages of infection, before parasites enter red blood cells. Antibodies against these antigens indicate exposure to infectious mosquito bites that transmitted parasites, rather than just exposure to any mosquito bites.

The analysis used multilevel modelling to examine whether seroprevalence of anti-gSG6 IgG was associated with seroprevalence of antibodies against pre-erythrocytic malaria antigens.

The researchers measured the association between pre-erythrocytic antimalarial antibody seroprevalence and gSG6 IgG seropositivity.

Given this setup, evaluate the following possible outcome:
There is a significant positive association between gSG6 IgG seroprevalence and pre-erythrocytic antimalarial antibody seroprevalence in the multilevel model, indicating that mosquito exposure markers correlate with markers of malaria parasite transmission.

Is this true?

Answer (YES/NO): YES